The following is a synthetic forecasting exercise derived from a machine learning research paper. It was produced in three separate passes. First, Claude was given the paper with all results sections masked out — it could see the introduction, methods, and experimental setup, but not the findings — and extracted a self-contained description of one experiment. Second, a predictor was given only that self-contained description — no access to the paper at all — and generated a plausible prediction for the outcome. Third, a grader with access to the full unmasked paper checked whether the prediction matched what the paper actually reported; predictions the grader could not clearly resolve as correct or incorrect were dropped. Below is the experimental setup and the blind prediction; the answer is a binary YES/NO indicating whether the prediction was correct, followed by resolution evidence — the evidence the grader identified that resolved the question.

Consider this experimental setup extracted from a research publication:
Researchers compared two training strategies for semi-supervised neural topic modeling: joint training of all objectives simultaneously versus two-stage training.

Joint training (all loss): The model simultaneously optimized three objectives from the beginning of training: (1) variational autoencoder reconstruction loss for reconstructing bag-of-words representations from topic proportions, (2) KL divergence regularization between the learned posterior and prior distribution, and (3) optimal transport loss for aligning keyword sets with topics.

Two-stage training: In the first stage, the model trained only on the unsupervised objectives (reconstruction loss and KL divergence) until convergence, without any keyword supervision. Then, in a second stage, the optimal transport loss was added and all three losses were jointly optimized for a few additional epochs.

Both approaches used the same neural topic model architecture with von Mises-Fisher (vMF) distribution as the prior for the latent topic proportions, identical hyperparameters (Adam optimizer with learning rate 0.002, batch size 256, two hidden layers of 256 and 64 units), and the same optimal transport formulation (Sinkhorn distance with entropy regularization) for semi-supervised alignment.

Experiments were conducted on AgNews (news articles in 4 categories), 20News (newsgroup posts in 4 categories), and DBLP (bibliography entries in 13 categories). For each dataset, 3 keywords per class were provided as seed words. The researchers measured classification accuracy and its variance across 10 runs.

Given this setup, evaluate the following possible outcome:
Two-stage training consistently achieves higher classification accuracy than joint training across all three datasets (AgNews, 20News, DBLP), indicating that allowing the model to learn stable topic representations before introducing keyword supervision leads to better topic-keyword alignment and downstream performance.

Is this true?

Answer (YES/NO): YES